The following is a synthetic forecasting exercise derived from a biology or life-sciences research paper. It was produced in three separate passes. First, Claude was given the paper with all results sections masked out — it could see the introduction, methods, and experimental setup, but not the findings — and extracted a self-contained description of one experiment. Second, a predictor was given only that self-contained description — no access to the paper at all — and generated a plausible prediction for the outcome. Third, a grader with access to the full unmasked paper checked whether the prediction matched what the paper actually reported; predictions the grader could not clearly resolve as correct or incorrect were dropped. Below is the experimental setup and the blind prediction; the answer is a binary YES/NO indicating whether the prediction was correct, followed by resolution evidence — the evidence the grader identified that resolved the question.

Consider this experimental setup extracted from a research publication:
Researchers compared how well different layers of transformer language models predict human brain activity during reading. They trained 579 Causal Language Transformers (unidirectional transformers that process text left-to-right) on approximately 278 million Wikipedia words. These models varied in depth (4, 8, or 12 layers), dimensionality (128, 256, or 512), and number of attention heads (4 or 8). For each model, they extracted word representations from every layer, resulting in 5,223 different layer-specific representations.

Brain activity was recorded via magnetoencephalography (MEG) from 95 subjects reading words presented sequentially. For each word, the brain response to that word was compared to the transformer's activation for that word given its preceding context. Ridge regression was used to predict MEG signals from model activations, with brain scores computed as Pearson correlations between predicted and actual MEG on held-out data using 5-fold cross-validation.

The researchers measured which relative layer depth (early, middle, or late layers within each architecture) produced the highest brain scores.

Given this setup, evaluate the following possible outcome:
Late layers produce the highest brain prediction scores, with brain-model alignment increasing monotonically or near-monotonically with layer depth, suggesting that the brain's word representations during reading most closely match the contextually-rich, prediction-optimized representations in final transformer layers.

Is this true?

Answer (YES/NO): NO